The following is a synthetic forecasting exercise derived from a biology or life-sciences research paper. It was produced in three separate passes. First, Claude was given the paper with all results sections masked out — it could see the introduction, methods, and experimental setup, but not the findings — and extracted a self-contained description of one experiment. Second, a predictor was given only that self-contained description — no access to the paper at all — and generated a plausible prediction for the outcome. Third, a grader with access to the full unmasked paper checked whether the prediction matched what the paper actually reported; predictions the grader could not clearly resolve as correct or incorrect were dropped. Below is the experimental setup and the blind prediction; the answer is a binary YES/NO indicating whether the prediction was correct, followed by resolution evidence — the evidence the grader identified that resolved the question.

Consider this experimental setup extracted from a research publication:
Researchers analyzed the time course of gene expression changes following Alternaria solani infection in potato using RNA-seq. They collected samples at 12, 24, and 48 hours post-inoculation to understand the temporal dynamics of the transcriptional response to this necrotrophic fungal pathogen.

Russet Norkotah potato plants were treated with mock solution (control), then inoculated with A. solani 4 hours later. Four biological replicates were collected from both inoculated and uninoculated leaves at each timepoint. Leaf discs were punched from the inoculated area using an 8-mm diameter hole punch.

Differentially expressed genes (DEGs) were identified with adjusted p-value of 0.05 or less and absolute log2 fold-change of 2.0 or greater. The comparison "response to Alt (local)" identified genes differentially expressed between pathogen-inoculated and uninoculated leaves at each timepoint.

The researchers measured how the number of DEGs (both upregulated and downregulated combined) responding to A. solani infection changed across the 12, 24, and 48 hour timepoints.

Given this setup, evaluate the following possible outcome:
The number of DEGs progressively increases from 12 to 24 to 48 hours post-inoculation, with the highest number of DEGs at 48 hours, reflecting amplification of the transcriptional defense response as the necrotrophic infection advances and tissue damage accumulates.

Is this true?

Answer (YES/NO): NO